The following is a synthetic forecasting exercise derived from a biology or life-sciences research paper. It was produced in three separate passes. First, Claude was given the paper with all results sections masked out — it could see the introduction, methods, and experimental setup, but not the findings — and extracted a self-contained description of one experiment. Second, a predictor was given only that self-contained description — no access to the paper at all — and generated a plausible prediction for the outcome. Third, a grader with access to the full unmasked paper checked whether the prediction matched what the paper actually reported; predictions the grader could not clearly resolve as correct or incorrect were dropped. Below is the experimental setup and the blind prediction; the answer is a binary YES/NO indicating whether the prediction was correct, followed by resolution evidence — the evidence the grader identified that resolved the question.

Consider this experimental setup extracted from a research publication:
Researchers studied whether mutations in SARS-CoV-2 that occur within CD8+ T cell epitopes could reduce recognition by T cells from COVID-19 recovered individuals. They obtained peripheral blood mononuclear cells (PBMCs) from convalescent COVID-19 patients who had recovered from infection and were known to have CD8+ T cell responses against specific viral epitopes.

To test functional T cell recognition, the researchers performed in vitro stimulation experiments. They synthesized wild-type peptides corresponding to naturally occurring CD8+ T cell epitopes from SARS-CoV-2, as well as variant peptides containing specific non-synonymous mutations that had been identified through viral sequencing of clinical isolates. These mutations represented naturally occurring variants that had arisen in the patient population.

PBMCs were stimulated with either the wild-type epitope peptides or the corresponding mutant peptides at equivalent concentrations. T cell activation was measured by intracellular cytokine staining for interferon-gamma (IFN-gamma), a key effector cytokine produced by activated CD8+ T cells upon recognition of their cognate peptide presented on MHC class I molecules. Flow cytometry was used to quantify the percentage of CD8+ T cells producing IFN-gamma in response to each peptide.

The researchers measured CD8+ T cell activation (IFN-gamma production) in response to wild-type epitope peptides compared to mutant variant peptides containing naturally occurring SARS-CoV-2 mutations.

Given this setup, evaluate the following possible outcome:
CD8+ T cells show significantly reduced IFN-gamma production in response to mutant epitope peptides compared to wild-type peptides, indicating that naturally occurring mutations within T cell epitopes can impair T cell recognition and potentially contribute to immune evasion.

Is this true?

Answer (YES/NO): YES